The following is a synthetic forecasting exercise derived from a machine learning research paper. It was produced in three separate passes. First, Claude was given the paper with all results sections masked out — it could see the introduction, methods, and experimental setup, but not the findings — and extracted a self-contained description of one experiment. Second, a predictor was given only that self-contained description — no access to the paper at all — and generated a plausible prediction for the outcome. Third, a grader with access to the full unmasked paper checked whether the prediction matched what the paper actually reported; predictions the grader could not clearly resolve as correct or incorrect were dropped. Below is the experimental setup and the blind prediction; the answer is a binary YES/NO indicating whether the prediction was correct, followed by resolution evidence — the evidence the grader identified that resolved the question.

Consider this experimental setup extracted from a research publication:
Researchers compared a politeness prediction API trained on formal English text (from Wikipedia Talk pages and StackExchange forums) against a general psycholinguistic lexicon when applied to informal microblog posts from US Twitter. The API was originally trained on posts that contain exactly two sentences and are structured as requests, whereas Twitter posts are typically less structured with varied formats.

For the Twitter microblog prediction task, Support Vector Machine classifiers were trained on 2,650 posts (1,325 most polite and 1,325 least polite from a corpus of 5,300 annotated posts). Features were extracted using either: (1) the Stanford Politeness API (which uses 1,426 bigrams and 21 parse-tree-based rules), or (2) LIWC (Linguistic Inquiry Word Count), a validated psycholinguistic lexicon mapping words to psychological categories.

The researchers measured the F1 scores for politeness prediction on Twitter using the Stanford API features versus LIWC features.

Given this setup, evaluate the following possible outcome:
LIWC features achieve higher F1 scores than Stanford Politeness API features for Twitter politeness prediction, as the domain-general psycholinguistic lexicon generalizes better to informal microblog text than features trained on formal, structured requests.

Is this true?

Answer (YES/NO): YES